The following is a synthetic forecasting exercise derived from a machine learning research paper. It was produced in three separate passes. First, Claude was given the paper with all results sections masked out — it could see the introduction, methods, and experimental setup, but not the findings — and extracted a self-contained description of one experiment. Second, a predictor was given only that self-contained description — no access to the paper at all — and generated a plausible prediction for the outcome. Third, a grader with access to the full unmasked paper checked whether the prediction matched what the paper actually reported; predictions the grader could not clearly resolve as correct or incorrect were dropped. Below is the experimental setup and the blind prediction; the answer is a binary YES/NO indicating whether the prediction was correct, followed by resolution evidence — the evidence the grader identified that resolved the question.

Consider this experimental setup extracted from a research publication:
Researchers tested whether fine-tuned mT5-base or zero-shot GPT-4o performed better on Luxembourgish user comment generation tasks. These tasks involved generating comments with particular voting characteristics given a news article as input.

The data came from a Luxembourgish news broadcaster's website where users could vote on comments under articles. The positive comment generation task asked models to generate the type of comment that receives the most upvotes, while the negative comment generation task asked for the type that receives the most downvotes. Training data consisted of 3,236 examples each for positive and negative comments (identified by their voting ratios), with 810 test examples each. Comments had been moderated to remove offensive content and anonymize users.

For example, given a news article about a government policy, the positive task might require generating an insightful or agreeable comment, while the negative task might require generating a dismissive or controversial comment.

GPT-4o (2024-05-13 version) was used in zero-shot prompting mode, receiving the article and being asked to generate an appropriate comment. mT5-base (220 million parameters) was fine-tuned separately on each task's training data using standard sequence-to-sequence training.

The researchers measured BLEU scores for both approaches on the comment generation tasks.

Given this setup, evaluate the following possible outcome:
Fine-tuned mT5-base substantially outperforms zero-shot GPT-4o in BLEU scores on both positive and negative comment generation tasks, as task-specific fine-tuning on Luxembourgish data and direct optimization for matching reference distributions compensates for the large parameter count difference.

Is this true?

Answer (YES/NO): NO